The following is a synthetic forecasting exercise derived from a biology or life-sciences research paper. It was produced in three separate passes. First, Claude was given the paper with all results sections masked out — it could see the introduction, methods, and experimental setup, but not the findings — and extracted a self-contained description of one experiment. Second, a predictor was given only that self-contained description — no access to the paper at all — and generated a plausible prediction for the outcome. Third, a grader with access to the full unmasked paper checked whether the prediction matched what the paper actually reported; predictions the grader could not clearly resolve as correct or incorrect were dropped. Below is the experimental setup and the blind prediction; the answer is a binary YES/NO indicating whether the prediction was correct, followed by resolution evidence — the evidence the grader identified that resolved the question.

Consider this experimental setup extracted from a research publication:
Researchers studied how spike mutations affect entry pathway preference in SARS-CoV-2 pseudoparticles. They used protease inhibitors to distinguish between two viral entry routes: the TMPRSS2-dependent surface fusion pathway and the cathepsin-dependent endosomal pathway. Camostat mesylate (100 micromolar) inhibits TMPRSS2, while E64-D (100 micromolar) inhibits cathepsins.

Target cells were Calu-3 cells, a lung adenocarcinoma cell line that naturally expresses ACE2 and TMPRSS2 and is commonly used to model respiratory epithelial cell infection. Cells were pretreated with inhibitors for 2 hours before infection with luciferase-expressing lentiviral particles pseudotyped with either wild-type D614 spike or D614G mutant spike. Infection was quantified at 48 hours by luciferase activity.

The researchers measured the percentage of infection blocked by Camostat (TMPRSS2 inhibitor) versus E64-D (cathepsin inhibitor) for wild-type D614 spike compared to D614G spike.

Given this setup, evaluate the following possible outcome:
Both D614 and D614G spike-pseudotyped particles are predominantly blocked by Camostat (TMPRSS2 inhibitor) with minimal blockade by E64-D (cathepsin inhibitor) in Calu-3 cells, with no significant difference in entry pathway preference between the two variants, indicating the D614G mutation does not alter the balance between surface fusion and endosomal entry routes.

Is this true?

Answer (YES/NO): YES